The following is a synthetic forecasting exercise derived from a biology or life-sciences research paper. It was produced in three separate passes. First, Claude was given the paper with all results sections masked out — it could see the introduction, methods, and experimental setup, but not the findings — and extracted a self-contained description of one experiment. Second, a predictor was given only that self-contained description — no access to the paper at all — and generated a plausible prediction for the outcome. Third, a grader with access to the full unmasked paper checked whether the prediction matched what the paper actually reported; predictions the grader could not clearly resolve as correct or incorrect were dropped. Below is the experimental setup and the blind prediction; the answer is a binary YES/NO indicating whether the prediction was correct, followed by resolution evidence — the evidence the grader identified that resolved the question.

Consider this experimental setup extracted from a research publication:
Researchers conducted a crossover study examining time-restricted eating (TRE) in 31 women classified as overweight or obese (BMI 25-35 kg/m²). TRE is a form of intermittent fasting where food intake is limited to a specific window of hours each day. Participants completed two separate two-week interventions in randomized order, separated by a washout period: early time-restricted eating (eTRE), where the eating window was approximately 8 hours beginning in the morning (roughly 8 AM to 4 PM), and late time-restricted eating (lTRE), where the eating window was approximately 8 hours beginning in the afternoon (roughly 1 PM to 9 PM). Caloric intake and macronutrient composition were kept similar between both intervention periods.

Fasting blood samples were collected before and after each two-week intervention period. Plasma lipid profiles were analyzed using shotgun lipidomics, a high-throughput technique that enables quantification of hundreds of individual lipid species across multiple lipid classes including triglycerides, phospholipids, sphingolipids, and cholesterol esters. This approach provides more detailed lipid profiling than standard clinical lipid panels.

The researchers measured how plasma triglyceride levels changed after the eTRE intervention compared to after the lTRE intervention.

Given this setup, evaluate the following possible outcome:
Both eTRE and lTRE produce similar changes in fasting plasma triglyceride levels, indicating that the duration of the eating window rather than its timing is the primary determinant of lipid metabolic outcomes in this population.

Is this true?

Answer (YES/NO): NO